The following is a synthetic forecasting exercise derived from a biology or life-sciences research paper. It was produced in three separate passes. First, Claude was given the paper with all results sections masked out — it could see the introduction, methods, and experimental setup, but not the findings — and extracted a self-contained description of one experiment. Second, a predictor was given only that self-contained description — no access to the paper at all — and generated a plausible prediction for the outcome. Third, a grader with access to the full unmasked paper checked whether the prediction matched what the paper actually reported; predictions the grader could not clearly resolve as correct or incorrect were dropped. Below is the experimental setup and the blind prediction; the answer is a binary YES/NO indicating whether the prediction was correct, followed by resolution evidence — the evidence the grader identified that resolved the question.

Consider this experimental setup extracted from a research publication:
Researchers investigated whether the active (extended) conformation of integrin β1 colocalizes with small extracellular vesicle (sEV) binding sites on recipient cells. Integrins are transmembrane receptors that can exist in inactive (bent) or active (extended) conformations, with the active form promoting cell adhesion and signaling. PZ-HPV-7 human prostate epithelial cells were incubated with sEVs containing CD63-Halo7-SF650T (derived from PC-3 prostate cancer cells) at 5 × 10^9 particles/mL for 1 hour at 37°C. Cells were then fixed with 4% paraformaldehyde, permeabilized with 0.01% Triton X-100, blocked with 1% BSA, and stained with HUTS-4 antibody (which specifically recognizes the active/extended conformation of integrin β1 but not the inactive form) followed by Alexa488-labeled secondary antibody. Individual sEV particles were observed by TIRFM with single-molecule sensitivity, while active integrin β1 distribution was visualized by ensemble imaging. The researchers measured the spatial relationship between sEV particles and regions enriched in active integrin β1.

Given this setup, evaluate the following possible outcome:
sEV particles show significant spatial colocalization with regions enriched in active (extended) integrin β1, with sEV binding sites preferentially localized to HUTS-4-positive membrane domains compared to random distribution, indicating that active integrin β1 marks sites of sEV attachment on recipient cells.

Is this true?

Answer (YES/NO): NO